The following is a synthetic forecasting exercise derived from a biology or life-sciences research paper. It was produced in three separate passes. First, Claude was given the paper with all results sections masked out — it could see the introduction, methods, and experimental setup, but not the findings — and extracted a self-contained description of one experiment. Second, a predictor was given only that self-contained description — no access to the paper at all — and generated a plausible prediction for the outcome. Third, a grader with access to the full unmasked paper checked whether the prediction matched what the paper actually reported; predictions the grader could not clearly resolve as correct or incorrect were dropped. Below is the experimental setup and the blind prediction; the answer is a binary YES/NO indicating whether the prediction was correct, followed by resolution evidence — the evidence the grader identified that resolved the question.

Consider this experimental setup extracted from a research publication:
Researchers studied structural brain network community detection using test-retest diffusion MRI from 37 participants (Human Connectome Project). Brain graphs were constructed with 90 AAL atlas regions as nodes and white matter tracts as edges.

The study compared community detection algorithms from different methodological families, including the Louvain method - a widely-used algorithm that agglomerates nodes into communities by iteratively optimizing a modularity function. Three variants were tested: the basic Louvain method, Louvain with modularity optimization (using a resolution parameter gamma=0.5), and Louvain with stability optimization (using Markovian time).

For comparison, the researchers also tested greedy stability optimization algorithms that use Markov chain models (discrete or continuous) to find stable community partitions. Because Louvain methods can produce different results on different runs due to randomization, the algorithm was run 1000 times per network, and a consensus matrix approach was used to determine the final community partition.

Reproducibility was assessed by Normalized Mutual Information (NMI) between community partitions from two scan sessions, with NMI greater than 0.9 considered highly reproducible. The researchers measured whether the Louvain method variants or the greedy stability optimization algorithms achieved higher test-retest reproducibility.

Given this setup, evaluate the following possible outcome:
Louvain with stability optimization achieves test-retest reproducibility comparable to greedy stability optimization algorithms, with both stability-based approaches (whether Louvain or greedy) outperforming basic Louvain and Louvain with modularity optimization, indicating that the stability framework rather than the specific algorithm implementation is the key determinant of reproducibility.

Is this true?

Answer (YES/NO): NO